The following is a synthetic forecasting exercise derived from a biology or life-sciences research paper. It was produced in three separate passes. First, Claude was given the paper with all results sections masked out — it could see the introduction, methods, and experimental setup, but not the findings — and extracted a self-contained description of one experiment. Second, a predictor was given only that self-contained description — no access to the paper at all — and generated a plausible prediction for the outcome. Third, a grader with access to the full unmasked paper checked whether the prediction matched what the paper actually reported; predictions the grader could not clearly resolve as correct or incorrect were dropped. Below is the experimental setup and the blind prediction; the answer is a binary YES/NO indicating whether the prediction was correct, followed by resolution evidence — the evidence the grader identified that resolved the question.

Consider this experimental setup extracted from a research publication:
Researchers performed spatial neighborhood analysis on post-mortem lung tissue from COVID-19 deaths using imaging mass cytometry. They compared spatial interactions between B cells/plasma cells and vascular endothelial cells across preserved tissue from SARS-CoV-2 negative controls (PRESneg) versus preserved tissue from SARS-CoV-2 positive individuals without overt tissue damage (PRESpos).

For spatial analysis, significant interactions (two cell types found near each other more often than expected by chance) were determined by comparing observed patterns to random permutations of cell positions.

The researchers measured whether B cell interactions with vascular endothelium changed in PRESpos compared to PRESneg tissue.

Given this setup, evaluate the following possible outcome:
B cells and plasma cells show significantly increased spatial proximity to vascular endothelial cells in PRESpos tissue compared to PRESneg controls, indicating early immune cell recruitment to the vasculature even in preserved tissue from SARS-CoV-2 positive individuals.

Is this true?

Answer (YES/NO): YES